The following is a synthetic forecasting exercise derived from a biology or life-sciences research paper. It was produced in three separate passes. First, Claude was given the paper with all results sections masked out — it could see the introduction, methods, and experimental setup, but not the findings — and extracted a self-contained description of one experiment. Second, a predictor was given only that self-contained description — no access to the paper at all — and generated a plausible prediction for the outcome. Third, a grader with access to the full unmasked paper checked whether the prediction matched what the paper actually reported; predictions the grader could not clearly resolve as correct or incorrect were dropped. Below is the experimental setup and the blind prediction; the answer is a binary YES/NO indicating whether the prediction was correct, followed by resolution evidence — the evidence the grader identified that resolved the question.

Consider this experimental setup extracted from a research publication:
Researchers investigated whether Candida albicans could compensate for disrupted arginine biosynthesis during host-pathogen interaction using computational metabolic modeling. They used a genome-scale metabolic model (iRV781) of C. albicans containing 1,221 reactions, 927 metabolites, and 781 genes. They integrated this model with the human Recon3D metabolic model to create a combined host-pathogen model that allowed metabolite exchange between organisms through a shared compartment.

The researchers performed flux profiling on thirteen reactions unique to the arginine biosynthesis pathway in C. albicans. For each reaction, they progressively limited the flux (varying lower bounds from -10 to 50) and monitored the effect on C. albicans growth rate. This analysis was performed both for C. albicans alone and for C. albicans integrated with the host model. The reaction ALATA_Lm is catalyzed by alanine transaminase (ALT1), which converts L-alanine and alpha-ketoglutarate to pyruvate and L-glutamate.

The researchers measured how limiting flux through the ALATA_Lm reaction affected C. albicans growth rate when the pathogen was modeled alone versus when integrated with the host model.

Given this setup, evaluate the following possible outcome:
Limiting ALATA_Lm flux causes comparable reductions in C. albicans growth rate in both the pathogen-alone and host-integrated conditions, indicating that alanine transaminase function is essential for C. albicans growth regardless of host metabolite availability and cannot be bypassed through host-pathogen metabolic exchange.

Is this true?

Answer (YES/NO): YES